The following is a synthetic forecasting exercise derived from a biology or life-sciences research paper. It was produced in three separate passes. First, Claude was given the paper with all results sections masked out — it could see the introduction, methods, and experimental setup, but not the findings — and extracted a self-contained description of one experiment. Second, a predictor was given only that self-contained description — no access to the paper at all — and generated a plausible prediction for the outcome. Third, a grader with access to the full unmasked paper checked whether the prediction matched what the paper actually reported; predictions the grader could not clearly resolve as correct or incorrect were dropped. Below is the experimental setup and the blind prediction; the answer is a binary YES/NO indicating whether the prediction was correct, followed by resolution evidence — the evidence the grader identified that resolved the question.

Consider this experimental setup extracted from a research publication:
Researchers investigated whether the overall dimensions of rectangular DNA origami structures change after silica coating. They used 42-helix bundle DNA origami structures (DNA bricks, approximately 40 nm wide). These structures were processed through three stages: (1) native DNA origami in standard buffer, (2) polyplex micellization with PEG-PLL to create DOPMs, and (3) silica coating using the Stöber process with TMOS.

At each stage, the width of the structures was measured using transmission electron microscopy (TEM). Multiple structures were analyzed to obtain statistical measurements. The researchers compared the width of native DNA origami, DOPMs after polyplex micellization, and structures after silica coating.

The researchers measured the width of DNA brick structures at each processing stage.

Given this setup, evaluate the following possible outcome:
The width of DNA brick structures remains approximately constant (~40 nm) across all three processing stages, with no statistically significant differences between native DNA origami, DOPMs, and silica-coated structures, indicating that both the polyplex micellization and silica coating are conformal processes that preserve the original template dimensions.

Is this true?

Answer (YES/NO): NO